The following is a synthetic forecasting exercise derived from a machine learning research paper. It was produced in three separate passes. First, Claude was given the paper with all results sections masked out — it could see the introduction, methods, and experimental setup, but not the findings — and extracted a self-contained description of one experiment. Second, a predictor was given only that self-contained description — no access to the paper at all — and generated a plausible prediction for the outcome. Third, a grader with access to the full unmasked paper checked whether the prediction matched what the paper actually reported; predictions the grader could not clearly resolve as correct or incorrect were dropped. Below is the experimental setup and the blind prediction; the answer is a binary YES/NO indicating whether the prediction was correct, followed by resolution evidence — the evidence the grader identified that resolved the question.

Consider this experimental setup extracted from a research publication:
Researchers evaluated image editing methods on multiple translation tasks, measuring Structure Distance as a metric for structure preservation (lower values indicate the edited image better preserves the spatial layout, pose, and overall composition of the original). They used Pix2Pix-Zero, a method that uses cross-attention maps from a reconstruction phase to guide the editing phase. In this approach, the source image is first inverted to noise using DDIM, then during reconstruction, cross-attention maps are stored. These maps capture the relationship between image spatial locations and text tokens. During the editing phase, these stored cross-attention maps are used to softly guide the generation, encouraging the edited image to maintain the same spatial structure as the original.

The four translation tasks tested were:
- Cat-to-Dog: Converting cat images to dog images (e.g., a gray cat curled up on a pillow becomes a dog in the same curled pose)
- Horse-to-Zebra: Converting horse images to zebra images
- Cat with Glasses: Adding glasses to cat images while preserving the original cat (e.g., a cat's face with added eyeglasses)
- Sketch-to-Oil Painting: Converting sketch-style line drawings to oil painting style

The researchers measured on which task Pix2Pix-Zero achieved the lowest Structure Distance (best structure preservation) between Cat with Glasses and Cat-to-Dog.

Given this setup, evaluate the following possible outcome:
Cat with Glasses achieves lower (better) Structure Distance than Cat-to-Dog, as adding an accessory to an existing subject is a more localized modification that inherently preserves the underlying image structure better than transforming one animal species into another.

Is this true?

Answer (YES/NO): YES